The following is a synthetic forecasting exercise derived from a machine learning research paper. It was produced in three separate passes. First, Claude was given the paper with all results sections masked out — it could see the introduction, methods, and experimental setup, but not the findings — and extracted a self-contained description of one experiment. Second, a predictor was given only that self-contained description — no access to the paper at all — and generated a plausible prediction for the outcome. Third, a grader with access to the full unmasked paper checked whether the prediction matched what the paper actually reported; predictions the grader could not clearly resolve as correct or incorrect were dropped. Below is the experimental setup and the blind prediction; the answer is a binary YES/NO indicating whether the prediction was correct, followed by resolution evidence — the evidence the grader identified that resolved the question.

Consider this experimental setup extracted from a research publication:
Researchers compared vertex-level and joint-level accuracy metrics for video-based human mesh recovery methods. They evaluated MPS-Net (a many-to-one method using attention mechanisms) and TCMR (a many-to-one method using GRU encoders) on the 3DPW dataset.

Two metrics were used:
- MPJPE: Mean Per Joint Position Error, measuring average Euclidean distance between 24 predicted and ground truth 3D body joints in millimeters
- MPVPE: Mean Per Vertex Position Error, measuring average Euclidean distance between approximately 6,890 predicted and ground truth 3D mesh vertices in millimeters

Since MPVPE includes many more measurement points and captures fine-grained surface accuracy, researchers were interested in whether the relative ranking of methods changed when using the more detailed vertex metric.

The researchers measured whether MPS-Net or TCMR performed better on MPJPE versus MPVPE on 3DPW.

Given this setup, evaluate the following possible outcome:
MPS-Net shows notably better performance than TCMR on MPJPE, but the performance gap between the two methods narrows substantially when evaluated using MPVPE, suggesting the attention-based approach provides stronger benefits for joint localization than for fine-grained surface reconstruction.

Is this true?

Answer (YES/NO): NO